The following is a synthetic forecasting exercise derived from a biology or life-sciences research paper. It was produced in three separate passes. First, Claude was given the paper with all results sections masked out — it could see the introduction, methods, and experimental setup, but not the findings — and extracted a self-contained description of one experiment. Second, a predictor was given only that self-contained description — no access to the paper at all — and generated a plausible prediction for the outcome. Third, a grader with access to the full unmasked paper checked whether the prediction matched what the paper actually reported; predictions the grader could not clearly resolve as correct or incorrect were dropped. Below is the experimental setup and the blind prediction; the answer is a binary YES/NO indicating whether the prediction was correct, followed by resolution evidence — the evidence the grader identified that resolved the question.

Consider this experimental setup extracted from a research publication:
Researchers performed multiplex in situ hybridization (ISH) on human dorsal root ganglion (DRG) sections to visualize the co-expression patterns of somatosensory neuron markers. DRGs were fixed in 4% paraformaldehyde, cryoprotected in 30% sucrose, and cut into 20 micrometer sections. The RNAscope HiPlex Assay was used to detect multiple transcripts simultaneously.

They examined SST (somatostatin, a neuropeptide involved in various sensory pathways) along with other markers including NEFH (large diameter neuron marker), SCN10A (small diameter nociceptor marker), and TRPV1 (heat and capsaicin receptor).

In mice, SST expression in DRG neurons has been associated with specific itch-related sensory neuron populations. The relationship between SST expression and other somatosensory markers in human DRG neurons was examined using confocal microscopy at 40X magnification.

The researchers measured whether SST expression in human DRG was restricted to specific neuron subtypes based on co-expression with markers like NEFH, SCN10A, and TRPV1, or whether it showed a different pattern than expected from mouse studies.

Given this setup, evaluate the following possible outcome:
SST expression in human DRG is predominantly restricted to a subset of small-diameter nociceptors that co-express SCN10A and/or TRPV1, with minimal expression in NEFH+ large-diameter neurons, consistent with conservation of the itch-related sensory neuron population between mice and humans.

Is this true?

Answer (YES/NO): YES